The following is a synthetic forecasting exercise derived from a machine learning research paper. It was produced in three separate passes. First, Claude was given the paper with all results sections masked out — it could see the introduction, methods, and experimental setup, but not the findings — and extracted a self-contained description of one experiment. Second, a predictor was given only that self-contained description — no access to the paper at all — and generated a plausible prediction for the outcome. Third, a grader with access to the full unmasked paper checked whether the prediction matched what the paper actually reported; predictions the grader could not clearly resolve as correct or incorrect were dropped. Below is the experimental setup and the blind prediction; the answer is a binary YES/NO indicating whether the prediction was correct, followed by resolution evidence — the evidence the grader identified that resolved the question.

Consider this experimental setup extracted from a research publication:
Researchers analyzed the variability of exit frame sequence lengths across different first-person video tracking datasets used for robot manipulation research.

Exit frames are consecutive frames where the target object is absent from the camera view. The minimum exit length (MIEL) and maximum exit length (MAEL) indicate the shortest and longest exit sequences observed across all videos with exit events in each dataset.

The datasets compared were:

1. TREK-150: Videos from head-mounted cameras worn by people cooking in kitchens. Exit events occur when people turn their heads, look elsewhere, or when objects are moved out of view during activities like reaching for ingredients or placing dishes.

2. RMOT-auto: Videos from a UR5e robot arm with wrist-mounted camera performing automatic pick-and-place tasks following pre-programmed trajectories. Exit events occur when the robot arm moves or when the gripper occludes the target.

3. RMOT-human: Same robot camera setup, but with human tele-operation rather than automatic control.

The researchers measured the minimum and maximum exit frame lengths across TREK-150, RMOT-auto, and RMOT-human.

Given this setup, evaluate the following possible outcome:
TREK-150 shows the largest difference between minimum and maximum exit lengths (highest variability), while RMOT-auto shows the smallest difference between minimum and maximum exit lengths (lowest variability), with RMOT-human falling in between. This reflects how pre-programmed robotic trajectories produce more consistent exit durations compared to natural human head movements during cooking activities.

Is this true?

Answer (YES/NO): NO